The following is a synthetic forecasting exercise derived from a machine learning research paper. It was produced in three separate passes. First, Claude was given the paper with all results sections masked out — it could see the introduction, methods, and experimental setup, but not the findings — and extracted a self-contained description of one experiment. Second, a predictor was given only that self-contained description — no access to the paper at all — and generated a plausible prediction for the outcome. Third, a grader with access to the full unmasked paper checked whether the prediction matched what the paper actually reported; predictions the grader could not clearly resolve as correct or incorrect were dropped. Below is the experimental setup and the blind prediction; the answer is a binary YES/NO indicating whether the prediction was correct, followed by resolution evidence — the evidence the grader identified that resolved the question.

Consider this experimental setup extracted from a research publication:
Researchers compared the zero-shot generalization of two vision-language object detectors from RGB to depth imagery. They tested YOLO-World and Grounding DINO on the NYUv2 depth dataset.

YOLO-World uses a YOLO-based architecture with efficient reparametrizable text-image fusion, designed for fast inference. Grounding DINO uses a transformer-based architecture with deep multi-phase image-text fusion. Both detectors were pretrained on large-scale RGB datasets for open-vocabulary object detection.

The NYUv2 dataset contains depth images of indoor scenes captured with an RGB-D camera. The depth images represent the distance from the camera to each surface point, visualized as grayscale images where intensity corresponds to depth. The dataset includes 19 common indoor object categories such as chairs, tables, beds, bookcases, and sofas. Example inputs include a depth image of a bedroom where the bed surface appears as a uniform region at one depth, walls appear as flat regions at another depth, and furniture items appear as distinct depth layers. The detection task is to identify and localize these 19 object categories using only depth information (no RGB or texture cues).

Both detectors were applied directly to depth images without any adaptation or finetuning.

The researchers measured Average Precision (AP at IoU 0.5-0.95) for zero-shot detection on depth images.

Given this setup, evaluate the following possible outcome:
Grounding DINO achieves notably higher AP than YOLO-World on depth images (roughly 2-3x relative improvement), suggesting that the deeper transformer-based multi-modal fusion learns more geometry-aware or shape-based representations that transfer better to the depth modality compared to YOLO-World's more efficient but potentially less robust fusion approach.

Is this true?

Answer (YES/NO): NO